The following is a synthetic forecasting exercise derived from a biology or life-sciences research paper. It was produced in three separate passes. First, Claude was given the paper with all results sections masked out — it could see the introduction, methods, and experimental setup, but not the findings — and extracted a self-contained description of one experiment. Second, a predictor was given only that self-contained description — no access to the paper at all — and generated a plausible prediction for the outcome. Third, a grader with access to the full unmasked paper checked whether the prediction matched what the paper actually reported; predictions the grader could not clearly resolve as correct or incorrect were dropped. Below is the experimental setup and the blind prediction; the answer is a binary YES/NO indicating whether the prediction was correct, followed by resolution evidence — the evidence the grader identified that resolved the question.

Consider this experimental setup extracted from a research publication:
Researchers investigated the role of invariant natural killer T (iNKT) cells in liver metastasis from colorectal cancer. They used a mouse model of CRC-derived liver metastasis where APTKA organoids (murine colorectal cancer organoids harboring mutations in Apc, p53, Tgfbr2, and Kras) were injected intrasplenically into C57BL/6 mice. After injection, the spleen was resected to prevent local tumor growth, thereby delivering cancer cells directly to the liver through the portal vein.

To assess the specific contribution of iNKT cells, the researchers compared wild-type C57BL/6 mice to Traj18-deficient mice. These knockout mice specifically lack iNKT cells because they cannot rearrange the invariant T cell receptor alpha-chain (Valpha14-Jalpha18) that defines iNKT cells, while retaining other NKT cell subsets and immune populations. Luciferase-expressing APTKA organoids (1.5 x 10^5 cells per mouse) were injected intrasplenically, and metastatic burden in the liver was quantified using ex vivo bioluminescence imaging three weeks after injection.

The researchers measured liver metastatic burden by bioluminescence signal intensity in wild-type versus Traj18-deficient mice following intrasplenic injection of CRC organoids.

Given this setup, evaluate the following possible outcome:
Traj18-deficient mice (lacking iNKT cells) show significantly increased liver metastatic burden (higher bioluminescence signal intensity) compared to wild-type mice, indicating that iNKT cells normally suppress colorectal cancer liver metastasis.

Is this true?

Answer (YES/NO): NO